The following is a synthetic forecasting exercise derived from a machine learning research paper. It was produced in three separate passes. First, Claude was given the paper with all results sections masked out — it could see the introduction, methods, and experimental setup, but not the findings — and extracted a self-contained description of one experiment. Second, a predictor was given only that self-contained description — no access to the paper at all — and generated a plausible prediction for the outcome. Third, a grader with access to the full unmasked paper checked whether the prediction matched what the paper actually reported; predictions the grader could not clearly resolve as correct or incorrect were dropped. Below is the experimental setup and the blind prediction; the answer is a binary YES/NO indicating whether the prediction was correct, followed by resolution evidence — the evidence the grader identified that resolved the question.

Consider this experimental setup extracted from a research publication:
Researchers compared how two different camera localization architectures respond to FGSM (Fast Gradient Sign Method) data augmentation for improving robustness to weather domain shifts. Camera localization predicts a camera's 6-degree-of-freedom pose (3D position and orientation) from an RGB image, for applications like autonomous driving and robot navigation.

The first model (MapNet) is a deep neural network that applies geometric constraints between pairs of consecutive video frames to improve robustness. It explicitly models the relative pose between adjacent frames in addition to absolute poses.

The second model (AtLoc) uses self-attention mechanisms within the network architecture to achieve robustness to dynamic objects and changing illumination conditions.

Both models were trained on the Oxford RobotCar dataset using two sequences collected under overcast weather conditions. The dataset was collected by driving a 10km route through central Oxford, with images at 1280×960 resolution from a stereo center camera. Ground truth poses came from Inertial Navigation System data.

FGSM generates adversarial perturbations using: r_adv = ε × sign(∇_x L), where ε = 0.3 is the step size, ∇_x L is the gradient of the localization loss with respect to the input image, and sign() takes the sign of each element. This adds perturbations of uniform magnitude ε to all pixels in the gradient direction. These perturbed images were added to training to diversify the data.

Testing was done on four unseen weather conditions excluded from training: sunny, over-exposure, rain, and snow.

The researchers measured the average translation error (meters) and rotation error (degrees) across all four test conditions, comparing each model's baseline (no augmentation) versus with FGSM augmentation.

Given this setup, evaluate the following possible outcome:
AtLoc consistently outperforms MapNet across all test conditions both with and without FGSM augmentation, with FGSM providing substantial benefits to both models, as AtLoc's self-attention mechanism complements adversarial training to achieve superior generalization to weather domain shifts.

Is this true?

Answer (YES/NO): NO